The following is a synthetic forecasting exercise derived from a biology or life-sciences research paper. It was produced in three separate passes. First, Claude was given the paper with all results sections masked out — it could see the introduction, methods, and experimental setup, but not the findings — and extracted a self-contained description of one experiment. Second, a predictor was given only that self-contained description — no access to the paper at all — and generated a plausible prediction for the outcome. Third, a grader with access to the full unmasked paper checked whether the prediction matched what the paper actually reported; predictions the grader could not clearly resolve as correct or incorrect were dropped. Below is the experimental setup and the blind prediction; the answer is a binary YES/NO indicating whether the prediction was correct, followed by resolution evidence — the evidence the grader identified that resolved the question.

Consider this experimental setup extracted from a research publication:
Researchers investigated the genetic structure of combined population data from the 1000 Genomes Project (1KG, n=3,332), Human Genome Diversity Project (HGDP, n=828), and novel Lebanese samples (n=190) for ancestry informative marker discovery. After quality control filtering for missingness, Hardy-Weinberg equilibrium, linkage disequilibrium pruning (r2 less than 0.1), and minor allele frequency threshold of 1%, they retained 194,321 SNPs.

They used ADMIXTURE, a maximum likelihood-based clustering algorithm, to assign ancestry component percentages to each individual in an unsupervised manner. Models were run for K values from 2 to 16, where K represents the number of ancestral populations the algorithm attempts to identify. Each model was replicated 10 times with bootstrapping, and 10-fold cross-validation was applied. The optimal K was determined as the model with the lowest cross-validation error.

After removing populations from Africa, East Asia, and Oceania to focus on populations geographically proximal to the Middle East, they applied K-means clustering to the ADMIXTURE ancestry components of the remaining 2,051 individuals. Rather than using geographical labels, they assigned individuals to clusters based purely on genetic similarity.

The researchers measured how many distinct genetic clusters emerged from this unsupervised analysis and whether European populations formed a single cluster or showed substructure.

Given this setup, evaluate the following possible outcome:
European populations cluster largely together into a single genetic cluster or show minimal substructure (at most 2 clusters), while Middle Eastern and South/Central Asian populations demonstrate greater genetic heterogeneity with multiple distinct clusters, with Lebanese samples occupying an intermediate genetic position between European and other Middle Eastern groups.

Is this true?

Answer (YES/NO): NO